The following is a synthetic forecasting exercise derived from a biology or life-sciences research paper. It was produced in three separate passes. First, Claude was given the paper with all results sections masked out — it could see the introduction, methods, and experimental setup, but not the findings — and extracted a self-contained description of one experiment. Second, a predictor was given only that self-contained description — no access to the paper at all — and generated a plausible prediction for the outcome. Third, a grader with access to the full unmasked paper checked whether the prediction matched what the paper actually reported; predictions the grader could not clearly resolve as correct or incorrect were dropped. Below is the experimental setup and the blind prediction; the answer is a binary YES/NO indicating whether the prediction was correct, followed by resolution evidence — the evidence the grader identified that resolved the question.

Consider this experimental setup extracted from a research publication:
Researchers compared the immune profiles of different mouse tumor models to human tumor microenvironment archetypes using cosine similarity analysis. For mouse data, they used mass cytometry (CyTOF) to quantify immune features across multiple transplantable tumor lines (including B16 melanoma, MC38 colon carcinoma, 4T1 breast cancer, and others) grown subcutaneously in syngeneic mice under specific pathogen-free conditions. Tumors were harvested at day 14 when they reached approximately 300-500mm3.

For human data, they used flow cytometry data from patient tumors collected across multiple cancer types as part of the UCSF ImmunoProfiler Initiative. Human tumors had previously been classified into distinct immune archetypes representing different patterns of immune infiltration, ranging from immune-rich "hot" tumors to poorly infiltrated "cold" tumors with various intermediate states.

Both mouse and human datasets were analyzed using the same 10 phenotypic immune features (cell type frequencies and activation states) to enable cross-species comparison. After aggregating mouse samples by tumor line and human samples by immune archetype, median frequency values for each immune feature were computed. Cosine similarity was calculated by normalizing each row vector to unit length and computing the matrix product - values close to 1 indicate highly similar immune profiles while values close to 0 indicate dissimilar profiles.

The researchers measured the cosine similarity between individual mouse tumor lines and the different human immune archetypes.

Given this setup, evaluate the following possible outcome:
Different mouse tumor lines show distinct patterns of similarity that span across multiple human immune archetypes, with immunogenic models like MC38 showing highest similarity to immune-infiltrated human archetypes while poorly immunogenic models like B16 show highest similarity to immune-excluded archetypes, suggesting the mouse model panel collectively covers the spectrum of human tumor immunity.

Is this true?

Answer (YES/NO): NO